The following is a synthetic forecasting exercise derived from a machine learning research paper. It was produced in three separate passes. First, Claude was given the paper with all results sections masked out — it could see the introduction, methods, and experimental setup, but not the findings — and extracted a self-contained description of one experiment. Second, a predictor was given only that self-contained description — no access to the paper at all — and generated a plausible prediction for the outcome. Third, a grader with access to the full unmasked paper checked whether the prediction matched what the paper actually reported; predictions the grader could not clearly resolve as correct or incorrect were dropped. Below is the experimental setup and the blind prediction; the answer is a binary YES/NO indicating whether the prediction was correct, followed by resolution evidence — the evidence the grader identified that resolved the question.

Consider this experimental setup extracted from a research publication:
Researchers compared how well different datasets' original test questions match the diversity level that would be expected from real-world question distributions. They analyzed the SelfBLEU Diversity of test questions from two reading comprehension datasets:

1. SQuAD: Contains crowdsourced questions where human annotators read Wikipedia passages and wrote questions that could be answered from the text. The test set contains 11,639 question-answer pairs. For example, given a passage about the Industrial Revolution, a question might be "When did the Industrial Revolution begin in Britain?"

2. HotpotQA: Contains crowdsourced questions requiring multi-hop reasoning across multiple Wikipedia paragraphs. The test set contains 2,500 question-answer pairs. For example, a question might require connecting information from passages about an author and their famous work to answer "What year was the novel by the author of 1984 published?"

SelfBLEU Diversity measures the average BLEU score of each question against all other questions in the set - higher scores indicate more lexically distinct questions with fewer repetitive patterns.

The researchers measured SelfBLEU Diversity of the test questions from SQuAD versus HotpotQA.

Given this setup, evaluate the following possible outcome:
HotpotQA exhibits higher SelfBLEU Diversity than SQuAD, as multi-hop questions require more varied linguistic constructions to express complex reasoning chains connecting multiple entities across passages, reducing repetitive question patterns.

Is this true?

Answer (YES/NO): NO